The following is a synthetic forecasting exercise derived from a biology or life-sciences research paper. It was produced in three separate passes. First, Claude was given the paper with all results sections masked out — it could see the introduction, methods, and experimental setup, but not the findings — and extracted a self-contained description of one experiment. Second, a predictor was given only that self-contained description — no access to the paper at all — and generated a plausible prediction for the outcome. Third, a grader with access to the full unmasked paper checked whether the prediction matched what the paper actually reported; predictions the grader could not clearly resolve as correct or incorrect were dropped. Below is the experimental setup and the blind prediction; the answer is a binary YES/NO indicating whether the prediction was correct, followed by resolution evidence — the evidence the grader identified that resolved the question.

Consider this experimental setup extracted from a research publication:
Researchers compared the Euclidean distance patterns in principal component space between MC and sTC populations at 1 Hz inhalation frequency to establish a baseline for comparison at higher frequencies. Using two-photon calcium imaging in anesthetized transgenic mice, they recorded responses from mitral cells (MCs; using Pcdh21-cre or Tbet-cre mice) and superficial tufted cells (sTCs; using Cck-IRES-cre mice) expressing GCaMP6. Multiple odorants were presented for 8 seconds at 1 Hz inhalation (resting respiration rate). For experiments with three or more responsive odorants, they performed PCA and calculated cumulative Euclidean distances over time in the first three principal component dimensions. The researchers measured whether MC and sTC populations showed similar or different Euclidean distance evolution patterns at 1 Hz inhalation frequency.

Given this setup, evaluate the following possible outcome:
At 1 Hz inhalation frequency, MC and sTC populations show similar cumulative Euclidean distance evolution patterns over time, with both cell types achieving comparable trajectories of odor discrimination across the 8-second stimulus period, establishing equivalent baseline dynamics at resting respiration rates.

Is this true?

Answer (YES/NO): YES